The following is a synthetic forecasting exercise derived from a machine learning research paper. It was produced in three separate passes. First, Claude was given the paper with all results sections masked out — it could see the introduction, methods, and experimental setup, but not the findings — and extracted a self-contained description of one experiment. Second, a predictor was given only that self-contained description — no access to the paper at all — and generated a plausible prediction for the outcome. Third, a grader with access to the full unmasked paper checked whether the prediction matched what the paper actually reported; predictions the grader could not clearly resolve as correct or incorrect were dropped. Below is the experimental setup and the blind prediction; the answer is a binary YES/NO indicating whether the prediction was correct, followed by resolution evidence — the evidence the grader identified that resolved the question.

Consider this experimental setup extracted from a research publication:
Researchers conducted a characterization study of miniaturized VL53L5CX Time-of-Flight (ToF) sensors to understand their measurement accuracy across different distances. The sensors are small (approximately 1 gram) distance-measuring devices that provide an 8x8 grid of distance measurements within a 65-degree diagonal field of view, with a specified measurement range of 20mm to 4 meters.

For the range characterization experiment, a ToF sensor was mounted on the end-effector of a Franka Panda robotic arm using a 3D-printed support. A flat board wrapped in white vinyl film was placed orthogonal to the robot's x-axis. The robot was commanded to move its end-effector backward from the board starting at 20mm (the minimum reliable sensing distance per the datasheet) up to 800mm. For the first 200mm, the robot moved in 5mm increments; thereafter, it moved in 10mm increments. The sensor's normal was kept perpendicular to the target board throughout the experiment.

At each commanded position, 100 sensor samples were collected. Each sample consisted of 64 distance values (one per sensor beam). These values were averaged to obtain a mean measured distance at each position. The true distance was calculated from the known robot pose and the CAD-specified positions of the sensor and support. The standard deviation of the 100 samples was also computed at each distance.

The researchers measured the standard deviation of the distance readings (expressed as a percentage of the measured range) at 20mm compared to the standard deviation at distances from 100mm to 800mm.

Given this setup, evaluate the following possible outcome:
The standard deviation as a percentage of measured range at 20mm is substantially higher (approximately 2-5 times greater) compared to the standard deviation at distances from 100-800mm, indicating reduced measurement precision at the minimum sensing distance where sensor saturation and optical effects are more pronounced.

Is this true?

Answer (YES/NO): NO